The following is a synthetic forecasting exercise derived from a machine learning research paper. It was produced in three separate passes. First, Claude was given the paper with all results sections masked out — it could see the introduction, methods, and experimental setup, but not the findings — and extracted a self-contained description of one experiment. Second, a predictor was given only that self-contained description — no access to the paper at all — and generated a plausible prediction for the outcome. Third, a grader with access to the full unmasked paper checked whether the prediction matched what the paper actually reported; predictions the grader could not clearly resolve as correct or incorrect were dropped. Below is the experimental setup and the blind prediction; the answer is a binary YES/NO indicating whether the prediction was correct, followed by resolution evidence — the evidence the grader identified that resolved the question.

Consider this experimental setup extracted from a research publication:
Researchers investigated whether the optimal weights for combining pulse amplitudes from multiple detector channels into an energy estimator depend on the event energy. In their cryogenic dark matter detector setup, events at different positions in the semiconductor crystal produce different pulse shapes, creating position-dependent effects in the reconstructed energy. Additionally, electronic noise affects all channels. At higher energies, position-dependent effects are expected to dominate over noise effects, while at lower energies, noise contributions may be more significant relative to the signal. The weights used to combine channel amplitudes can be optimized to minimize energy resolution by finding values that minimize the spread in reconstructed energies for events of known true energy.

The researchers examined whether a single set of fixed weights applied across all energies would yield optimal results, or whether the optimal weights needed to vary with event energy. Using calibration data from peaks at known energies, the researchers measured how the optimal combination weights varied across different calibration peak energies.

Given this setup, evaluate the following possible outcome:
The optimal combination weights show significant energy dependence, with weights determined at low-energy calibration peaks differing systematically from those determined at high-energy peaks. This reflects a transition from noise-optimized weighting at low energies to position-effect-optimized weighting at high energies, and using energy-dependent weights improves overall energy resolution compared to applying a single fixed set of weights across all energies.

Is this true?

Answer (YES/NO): YES